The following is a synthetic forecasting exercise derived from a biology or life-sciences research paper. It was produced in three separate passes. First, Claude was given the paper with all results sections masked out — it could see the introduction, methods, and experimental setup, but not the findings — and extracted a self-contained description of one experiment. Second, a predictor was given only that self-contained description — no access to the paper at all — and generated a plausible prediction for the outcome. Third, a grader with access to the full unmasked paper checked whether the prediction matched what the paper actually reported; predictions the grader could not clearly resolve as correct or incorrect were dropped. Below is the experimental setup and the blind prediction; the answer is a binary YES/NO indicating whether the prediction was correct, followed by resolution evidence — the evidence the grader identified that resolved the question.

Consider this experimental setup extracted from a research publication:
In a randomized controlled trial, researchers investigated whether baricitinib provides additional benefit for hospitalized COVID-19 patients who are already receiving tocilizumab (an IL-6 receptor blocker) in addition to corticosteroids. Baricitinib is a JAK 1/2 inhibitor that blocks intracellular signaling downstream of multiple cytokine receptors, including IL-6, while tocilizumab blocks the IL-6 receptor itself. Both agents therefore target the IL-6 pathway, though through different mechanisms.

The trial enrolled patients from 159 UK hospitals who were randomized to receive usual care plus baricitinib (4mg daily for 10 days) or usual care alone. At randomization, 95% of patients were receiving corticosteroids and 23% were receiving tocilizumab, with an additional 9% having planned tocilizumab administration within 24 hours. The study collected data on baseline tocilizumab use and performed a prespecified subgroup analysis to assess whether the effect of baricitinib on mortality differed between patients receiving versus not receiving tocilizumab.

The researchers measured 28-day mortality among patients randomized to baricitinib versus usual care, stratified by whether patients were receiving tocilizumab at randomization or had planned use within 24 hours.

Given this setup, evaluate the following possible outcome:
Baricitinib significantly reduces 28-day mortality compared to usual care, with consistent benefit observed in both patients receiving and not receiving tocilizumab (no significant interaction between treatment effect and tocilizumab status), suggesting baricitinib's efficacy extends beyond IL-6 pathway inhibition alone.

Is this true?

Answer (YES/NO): YES